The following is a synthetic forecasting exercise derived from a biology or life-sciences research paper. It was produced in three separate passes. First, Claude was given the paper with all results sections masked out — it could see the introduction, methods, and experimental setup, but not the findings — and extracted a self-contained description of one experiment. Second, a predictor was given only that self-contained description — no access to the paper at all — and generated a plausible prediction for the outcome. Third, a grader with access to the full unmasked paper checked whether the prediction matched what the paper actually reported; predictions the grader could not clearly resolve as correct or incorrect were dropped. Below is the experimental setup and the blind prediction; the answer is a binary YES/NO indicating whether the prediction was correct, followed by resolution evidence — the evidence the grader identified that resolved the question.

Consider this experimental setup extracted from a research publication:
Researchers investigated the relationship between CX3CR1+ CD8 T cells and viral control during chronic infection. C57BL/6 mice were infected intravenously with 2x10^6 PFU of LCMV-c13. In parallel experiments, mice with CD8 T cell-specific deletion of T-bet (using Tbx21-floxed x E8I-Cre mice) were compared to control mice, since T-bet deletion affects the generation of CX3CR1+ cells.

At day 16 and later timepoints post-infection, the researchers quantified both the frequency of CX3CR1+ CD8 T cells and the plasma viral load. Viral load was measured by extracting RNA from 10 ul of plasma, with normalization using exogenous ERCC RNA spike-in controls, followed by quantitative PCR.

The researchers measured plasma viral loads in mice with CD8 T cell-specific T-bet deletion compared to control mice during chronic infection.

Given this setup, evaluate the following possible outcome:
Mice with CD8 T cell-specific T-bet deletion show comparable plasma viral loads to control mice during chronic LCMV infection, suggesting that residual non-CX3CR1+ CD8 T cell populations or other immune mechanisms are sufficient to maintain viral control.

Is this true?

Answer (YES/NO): NO